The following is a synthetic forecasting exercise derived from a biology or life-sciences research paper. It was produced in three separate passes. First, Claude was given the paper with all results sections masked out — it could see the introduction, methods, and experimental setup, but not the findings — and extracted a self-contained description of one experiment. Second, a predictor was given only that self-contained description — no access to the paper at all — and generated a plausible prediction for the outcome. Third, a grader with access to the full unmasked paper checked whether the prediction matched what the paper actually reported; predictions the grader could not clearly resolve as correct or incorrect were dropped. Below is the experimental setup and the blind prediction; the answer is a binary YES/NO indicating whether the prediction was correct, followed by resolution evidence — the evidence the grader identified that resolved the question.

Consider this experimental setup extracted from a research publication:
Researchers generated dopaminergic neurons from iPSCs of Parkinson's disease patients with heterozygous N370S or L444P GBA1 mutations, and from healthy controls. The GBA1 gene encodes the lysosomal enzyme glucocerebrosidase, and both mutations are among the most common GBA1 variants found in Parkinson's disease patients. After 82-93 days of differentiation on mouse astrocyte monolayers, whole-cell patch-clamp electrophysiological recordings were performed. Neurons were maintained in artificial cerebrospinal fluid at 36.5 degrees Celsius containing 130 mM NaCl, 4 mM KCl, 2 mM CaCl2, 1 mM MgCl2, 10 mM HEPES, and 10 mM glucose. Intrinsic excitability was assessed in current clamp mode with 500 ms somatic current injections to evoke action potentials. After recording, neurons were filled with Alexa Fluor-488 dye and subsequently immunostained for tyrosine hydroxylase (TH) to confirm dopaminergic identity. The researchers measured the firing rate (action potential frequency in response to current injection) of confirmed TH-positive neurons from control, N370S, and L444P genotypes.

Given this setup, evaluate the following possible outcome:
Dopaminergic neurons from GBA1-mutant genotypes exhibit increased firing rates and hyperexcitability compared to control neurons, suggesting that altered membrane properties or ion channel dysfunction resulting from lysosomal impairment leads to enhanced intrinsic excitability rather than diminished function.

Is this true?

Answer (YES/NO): NO